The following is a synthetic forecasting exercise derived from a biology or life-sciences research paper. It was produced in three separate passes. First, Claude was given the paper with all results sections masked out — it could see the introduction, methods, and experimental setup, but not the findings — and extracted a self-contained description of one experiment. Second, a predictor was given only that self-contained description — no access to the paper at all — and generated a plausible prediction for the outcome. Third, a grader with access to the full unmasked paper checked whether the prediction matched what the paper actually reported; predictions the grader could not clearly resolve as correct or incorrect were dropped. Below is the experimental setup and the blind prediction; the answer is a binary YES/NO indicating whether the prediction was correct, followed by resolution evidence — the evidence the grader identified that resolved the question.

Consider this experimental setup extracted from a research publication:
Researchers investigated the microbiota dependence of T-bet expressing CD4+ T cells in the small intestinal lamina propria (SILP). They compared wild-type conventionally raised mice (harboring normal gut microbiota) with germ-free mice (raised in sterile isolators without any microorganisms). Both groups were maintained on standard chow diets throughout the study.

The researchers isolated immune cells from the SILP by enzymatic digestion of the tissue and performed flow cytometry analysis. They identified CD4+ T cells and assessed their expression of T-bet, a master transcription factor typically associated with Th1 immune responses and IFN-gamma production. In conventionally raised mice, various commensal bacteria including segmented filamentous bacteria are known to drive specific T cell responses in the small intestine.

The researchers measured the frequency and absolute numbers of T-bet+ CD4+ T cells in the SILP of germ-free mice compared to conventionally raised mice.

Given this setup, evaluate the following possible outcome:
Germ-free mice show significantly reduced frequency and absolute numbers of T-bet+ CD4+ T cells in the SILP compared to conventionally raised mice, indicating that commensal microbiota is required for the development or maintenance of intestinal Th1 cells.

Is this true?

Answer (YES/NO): NO